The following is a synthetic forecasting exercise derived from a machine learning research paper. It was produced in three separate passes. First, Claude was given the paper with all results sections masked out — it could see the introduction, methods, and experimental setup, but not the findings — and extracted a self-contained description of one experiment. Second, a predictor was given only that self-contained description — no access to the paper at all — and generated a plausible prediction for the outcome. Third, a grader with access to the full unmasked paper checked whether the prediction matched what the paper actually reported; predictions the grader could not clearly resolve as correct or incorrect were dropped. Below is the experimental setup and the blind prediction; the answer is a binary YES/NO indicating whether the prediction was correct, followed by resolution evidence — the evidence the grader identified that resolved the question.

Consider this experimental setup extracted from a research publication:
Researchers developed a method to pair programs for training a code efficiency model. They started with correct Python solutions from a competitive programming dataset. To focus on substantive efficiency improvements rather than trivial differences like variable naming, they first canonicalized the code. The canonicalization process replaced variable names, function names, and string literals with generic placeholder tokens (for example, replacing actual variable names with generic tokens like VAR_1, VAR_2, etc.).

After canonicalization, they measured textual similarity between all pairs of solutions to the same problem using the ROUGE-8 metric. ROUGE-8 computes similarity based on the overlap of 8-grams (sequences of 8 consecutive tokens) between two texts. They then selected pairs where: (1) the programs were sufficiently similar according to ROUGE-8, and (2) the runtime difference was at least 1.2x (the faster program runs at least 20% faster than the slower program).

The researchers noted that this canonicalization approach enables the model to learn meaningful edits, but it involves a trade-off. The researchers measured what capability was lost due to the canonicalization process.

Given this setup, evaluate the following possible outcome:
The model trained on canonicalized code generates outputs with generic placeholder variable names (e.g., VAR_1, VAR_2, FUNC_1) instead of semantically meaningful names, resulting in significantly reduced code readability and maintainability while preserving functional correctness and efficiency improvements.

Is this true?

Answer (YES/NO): NO